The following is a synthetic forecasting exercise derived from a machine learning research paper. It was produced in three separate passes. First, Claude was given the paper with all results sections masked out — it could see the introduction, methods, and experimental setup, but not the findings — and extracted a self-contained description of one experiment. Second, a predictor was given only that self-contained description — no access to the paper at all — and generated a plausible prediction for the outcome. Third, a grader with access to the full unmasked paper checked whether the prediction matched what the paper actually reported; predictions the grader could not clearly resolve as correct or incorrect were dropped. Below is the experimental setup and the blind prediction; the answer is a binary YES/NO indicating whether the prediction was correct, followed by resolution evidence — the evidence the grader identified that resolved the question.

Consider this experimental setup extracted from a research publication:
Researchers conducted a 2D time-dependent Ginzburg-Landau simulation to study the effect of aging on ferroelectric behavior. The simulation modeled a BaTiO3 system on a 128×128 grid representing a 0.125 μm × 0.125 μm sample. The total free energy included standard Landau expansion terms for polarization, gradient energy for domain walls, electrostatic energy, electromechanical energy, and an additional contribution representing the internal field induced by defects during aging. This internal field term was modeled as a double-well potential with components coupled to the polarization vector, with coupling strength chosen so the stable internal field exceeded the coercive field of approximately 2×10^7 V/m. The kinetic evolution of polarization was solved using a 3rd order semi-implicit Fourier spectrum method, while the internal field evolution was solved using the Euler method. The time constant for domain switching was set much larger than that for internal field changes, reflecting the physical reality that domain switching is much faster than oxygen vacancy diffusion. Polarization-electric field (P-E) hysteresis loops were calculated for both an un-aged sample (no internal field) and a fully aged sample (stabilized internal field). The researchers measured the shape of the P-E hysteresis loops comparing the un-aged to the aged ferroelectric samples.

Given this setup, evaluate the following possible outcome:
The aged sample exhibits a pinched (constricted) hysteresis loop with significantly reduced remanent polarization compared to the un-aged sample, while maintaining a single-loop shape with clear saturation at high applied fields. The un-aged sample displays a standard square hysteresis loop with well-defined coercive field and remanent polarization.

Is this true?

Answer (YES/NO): NO